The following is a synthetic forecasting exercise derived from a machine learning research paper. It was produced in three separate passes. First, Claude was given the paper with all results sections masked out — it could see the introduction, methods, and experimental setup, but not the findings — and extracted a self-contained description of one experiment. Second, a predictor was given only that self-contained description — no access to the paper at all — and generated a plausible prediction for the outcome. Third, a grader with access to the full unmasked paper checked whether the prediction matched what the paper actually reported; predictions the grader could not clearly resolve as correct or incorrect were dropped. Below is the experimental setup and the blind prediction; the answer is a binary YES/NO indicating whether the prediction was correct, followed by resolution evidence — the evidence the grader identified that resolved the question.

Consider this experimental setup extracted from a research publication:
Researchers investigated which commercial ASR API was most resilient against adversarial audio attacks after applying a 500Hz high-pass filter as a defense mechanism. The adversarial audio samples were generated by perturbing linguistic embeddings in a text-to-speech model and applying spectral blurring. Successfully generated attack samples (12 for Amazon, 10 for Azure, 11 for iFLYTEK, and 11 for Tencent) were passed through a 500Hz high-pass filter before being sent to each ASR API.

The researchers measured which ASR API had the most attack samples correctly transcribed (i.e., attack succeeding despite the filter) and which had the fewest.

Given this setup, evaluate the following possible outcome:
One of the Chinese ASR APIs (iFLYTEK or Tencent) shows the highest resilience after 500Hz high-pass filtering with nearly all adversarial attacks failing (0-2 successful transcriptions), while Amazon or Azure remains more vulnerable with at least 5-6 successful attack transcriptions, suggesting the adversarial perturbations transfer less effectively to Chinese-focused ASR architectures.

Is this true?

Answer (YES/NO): NO